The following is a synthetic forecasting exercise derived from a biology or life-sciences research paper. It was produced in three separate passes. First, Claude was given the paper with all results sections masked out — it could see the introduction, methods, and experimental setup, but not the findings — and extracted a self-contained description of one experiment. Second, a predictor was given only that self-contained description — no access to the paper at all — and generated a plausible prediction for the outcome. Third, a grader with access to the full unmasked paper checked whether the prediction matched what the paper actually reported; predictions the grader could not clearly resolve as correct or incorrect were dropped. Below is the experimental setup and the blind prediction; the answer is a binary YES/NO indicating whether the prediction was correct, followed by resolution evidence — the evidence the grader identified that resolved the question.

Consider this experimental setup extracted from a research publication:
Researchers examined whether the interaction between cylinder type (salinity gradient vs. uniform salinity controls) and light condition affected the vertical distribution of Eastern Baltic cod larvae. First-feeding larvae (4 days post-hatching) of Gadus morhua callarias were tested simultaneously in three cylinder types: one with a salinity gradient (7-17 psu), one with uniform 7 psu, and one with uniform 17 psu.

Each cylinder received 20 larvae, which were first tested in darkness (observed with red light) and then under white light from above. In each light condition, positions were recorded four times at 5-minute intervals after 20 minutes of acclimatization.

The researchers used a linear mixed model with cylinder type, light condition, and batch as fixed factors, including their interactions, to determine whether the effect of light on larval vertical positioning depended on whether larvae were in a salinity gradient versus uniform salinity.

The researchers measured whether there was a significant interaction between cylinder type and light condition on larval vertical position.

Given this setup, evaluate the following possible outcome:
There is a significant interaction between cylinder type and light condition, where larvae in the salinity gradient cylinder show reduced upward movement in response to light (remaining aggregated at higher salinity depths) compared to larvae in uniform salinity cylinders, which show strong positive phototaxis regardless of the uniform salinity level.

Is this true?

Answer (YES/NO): NO